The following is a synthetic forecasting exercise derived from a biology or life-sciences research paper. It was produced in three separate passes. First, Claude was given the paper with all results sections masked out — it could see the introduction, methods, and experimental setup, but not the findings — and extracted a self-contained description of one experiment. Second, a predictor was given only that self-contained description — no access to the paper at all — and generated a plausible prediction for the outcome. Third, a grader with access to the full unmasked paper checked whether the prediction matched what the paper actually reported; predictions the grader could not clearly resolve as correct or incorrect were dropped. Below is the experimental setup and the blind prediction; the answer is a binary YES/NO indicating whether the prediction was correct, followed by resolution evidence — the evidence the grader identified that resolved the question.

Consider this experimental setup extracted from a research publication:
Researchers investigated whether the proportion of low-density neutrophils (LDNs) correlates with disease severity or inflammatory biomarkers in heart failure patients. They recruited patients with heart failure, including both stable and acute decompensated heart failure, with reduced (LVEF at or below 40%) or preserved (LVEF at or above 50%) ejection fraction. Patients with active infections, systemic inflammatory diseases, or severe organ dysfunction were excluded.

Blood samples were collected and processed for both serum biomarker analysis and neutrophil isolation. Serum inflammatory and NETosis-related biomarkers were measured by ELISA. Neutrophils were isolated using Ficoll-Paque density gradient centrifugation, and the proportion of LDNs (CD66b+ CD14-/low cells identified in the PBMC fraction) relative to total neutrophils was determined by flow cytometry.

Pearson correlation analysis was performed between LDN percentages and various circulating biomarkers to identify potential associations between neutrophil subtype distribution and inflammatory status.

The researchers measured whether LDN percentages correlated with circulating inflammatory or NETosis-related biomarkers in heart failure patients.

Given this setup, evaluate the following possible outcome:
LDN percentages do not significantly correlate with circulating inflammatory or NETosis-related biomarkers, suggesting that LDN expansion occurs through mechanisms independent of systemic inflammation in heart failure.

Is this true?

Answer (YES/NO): NO